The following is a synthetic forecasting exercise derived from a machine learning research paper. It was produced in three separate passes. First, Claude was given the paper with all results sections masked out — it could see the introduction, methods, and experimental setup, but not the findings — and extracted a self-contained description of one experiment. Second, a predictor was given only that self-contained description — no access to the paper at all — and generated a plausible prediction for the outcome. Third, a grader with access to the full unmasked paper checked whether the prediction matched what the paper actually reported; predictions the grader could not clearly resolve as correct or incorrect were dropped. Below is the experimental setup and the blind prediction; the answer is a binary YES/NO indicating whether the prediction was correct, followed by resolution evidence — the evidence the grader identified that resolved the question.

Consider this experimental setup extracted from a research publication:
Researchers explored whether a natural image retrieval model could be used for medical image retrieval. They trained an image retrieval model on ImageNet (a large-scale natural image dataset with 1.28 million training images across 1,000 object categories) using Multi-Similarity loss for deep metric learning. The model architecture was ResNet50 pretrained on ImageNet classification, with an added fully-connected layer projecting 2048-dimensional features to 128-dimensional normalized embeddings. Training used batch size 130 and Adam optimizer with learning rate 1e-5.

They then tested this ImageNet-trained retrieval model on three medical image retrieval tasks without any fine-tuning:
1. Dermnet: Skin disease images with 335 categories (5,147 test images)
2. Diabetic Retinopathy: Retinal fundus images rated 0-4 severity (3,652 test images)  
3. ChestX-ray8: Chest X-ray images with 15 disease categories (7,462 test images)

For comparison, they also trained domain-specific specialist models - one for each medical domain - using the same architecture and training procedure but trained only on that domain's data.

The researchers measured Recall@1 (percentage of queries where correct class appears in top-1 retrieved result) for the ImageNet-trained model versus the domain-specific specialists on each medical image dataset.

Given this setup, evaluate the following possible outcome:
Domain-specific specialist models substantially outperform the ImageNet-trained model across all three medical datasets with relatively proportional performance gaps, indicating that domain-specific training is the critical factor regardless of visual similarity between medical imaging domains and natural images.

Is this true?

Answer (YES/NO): NO